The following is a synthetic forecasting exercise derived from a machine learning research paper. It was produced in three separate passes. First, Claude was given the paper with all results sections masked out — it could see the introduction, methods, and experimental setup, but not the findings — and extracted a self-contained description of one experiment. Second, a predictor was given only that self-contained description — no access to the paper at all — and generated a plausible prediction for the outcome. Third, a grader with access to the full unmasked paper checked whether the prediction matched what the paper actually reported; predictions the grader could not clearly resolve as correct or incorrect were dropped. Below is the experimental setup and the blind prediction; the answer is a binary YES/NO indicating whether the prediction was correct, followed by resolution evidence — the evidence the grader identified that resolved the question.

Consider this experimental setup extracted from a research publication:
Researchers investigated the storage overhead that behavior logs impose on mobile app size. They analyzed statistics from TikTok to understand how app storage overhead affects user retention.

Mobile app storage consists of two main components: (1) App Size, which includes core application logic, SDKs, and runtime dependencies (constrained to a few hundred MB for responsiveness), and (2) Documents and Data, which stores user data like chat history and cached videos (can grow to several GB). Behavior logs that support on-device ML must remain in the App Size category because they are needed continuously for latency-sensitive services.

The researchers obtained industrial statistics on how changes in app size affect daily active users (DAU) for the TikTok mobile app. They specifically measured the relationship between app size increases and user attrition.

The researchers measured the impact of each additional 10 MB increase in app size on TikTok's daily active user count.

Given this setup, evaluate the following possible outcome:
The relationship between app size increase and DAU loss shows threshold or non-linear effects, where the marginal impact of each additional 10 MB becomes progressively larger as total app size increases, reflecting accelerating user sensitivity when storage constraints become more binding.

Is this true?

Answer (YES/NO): NO